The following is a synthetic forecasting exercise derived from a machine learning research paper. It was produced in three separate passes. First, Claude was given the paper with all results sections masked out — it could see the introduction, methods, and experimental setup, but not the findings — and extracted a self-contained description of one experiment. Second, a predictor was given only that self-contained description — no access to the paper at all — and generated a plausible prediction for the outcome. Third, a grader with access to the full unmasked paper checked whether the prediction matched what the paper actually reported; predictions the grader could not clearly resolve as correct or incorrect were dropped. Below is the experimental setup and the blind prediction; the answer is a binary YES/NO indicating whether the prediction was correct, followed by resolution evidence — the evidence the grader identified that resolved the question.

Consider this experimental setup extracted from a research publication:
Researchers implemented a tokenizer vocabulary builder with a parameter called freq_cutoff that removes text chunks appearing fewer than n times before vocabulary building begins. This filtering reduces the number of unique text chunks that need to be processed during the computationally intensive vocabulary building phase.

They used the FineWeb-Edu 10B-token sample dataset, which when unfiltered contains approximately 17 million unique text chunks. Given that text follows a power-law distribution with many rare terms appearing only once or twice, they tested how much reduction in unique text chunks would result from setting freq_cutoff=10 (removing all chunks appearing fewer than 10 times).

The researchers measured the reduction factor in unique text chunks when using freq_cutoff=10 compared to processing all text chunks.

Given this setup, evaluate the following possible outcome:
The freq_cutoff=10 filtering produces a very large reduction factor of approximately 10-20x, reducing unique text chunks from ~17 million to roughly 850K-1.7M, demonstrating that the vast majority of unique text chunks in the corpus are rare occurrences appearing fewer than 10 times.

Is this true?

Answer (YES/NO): YES